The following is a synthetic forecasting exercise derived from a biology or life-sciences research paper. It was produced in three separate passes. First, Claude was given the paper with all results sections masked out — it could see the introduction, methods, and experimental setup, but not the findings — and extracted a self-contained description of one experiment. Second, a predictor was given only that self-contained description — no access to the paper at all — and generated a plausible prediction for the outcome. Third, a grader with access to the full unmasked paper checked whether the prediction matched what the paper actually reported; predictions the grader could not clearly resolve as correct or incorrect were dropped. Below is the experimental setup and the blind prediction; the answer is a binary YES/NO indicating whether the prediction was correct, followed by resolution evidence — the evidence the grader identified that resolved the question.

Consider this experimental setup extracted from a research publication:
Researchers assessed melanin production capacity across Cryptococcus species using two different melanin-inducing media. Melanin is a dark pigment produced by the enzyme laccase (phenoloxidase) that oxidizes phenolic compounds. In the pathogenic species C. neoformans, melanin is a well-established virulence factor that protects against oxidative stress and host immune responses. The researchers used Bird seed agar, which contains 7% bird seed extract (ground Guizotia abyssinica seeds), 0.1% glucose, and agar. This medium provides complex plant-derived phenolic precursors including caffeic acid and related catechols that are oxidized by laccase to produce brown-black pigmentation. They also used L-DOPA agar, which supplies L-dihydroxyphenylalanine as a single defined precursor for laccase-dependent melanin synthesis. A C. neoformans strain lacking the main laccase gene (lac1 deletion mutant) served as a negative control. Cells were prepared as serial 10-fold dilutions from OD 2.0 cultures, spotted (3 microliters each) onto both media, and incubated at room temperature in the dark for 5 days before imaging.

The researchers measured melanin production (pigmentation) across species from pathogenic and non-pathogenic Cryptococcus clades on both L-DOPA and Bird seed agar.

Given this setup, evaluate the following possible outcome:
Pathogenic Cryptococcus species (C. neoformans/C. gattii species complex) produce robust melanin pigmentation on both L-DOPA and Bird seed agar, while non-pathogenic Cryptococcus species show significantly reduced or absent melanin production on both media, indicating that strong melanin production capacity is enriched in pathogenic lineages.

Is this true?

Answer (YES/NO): YES